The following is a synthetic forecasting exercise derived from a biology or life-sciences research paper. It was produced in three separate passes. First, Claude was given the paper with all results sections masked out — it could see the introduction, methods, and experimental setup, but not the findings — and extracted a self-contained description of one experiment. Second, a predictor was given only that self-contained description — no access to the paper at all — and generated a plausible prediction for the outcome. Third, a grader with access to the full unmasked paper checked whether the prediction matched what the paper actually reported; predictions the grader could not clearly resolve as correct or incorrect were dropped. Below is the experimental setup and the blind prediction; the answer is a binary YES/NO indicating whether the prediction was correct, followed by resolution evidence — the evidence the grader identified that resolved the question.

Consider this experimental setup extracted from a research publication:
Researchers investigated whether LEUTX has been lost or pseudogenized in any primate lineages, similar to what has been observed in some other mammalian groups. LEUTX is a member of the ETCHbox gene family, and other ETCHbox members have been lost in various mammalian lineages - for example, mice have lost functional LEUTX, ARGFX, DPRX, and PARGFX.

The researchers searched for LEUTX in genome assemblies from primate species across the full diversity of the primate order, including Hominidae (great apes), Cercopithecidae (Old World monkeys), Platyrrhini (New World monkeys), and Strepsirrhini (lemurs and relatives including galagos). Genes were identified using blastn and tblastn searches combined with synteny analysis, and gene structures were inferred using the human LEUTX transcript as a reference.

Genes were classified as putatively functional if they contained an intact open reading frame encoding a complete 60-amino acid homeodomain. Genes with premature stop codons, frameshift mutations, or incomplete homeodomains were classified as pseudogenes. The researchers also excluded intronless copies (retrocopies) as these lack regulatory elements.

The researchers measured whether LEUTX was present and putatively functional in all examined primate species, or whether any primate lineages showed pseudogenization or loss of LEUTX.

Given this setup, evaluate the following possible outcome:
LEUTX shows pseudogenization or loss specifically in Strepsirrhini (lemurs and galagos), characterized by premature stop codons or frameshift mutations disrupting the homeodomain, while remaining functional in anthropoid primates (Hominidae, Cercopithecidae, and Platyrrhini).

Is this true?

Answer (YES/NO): NO